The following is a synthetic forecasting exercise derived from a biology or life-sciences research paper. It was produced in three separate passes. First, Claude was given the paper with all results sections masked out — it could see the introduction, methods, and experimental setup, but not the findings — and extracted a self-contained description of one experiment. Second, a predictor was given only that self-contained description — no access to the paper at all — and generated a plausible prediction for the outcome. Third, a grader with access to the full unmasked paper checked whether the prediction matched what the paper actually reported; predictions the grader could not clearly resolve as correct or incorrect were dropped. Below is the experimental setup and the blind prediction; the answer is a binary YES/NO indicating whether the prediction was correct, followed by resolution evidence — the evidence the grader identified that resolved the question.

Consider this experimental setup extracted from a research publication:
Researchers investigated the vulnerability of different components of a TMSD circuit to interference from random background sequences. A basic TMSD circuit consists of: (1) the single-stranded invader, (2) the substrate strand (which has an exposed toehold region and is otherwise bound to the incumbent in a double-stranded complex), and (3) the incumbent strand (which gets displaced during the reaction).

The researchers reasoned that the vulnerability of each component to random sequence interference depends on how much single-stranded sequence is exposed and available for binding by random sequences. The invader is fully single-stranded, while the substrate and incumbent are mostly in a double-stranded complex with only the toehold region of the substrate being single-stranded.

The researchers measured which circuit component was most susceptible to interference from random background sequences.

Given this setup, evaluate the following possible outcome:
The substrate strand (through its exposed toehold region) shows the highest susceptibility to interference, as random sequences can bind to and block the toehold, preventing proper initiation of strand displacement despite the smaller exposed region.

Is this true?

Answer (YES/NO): NO